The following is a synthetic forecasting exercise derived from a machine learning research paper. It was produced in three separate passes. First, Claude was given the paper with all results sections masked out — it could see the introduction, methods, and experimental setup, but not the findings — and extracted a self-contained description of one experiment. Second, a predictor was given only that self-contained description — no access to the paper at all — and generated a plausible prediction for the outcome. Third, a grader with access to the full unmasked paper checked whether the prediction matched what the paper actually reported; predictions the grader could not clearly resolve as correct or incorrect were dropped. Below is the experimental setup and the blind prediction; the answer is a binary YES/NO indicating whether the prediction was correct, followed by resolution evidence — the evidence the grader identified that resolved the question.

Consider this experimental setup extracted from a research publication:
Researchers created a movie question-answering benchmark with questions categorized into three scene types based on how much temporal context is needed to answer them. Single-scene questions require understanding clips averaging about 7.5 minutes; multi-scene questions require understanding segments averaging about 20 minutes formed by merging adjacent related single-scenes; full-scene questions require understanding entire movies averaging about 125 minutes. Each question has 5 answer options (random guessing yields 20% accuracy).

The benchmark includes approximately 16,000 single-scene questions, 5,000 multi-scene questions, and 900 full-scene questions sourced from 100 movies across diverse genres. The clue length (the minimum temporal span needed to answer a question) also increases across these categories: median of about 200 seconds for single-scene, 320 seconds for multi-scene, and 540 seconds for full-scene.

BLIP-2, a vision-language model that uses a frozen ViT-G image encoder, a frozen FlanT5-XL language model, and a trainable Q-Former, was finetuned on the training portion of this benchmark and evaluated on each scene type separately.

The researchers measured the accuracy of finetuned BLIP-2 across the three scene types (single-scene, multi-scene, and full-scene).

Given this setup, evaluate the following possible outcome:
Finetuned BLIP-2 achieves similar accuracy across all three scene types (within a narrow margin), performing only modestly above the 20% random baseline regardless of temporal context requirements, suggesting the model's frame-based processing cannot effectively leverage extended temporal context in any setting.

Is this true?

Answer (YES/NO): NO